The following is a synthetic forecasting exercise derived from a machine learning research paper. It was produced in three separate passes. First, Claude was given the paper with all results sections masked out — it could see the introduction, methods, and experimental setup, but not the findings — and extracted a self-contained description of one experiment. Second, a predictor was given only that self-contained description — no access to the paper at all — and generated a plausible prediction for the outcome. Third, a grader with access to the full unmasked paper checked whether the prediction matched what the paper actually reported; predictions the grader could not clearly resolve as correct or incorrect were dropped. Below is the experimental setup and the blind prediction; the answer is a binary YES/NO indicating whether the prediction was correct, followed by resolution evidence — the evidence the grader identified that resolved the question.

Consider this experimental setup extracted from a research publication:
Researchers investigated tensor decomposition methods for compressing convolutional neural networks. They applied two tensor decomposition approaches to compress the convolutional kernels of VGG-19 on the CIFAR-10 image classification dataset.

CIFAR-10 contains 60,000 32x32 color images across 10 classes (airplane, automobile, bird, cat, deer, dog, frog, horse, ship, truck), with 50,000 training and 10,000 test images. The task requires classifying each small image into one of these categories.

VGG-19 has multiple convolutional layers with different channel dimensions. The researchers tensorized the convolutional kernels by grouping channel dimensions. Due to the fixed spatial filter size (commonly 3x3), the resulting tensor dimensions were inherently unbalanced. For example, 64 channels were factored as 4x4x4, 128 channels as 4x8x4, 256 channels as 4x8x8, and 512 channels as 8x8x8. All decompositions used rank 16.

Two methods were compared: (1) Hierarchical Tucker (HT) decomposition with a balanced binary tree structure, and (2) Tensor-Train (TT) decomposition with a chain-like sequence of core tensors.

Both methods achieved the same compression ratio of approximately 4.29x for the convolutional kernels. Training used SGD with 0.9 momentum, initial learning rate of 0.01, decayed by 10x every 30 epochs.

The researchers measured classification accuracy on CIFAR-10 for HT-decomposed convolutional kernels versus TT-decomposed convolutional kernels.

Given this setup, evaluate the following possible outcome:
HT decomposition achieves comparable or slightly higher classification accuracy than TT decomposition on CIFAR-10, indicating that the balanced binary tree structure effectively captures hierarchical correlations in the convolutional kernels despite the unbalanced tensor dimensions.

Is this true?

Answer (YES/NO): NO